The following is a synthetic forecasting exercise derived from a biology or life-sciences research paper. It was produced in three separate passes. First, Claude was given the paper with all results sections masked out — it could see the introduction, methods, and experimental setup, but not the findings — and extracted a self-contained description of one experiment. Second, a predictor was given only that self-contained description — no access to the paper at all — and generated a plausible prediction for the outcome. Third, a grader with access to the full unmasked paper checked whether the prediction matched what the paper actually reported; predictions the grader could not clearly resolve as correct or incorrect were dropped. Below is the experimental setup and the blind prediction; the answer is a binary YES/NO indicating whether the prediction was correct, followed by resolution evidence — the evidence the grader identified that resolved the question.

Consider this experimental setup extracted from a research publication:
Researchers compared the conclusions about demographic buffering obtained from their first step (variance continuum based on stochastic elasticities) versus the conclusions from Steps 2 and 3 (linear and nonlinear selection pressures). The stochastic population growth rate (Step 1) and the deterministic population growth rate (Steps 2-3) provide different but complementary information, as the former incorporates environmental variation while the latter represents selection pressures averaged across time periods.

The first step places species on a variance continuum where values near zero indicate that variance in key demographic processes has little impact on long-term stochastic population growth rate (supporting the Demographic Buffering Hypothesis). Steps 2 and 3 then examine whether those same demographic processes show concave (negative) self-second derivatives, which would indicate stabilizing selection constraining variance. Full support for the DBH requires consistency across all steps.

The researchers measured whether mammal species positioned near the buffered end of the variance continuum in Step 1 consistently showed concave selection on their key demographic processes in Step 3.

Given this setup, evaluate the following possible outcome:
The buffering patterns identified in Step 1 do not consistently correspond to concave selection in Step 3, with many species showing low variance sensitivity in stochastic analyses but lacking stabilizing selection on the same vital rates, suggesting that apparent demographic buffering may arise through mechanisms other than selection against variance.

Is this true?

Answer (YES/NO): YES